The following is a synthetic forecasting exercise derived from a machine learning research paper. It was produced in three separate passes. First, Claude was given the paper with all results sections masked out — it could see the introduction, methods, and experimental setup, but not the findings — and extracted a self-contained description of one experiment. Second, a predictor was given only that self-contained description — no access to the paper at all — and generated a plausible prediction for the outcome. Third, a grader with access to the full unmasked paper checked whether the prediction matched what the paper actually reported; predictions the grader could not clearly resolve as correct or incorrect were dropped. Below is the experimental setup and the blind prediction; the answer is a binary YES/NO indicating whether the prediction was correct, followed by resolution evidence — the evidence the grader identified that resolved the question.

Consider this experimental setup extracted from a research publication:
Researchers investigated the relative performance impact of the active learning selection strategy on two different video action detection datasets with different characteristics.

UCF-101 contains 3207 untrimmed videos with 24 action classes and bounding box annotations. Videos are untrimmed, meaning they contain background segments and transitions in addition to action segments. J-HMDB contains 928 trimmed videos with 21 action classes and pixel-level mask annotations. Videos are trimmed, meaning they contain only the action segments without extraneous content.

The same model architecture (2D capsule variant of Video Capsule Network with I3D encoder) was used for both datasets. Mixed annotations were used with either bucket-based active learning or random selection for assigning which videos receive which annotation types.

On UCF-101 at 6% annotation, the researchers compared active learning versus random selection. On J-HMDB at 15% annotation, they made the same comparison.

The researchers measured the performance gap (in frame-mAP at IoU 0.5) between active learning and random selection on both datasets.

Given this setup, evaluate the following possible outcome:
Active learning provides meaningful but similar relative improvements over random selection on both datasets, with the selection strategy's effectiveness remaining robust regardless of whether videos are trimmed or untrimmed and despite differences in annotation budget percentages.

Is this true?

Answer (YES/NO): YES